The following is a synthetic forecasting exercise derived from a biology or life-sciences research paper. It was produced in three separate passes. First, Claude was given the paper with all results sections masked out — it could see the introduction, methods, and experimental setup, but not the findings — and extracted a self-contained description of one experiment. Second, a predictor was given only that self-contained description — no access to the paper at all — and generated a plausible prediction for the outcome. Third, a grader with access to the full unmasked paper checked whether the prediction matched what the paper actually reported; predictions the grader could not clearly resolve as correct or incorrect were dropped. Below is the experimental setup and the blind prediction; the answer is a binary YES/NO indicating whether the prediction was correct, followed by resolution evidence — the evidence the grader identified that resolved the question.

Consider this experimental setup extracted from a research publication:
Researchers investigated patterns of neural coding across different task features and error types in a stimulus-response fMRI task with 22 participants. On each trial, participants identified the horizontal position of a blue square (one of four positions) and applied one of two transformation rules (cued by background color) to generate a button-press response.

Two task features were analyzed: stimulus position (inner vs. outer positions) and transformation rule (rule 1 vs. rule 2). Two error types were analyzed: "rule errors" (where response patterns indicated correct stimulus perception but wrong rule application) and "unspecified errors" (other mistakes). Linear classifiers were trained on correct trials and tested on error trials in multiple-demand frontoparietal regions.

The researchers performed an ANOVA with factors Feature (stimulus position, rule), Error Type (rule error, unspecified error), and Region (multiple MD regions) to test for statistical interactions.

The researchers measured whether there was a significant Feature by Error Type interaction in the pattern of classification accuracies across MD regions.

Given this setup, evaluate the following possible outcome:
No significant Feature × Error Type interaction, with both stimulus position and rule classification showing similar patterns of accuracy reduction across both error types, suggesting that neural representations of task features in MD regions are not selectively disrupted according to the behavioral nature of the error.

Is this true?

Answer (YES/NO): NO